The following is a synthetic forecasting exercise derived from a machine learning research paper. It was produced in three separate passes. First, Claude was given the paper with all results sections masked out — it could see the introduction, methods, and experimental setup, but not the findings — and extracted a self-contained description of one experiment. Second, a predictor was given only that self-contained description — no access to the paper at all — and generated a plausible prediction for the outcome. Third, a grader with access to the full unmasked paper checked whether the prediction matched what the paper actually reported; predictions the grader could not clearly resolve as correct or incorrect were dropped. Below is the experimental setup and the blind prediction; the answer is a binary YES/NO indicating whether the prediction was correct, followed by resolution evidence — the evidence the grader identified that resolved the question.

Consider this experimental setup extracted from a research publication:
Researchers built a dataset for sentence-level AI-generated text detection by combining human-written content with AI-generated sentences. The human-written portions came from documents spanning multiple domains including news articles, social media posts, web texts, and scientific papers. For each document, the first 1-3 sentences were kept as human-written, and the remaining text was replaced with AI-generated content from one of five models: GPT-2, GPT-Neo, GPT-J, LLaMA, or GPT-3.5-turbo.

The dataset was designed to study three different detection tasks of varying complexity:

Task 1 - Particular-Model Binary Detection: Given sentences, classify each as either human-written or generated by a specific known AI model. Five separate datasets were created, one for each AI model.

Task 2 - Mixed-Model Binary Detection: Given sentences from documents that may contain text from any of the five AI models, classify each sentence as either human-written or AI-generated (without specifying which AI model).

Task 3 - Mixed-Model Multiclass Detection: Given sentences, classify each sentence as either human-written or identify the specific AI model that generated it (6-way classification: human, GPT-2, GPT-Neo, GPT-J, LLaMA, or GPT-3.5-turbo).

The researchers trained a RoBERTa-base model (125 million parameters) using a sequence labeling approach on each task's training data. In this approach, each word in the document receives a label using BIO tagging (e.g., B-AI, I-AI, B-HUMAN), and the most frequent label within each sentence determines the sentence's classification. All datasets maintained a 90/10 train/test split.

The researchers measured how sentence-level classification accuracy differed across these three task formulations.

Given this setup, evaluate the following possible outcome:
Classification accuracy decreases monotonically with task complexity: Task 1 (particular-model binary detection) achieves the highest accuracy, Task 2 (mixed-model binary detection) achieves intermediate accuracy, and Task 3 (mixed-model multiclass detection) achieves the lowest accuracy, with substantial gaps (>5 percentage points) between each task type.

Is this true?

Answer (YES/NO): NO